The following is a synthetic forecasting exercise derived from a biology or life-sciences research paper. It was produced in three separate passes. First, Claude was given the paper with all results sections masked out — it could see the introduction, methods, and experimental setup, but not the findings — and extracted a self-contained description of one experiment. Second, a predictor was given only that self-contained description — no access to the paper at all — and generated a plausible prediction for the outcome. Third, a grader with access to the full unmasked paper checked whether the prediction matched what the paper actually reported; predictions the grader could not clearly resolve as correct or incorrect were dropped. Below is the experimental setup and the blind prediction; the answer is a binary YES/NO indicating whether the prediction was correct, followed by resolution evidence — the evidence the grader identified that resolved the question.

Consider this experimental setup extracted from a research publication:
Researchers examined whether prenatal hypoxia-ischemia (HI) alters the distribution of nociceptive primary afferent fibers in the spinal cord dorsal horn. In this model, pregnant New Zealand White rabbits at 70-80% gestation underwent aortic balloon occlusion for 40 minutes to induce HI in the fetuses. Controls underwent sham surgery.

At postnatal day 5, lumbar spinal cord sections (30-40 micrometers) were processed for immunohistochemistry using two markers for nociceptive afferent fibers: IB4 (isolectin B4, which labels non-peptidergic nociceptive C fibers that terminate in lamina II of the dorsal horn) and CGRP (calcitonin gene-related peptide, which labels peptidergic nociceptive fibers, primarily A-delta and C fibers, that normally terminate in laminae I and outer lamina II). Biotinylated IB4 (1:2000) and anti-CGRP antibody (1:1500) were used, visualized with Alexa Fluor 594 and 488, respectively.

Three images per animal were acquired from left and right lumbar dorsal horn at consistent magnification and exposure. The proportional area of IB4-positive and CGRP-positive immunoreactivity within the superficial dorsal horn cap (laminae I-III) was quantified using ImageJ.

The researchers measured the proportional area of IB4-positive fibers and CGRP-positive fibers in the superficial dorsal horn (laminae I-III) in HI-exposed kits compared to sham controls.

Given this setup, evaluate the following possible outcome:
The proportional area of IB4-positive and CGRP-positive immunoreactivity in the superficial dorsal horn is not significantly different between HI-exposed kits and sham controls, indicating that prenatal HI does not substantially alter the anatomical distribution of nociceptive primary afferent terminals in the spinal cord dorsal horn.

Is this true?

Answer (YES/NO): NO